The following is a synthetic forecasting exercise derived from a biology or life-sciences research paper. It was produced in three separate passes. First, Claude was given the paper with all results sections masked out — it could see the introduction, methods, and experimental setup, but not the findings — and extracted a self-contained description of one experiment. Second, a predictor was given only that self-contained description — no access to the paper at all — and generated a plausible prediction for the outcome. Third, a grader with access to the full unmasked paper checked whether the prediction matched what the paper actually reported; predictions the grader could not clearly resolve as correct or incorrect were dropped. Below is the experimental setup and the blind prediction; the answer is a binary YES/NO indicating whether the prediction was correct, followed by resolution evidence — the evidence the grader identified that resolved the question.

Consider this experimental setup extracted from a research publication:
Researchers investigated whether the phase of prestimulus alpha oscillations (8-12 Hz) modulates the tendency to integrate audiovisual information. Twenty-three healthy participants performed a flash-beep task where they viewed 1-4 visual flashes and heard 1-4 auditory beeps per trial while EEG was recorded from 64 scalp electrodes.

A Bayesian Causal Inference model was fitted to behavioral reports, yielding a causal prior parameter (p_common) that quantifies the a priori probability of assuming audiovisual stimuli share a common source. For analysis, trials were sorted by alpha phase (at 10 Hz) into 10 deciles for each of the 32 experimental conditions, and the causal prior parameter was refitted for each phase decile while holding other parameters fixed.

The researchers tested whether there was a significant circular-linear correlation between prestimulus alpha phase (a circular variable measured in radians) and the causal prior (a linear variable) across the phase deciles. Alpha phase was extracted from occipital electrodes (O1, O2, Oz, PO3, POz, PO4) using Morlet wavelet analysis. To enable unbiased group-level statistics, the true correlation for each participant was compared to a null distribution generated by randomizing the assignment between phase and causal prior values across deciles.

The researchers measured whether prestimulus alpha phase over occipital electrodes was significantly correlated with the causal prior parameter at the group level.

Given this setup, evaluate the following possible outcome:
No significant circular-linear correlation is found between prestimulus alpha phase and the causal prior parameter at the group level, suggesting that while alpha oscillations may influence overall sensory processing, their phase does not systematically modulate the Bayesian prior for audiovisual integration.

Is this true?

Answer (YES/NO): NO